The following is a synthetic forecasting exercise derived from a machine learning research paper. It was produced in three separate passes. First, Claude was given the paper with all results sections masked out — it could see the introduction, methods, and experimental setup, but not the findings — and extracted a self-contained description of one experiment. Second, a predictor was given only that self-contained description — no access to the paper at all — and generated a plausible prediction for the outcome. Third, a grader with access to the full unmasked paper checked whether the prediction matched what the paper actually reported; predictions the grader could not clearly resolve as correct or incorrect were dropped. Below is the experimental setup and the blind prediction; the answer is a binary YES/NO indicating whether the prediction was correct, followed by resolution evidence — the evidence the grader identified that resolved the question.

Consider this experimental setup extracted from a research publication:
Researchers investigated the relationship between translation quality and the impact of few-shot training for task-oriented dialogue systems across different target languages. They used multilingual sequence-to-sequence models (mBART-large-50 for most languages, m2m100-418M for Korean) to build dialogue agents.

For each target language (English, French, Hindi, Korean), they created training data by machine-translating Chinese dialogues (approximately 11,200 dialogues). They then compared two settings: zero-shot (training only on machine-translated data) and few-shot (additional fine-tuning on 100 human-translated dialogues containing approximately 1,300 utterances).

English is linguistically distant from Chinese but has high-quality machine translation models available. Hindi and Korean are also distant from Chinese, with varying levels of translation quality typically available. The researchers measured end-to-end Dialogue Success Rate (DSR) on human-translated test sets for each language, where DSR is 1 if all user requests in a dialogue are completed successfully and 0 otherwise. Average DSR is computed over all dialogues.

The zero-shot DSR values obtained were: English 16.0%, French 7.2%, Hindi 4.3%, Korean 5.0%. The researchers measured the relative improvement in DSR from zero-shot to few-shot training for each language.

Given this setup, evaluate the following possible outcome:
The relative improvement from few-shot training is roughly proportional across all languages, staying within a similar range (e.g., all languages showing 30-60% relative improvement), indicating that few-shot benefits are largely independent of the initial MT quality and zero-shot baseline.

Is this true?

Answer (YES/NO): NO